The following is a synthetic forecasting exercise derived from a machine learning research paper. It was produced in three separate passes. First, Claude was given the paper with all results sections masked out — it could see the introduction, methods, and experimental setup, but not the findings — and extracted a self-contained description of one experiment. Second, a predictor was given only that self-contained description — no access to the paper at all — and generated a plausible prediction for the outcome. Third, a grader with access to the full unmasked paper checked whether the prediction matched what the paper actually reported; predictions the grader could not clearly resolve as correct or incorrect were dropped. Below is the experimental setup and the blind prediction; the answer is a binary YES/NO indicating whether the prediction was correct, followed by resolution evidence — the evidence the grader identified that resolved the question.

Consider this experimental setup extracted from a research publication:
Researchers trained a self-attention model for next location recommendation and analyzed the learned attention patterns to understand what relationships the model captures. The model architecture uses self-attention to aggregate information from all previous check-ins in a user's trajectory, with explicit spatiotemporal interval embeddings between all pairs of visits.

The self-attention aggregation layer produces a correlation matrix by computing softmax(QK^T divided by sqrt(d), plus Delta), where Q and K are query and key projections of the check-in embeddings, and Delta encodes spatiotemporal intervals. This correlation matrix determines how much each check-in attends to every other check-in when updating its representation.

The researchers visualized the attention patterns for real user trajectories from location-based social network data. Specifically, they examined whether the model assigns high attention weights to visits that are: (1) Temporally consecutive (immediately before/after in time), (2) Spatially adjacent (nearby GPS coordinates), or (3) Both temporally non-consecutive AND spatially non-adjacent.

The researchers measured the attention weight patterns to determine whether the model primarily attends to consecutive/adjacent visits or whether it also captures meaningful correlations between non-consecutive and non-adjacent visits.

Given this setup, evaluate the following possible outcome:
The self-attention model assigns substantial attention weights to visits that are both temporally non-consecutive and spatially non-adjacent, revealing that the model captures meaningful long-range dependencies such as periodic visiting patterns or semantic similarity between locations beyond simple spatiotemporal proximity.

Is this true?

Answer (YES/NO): YES